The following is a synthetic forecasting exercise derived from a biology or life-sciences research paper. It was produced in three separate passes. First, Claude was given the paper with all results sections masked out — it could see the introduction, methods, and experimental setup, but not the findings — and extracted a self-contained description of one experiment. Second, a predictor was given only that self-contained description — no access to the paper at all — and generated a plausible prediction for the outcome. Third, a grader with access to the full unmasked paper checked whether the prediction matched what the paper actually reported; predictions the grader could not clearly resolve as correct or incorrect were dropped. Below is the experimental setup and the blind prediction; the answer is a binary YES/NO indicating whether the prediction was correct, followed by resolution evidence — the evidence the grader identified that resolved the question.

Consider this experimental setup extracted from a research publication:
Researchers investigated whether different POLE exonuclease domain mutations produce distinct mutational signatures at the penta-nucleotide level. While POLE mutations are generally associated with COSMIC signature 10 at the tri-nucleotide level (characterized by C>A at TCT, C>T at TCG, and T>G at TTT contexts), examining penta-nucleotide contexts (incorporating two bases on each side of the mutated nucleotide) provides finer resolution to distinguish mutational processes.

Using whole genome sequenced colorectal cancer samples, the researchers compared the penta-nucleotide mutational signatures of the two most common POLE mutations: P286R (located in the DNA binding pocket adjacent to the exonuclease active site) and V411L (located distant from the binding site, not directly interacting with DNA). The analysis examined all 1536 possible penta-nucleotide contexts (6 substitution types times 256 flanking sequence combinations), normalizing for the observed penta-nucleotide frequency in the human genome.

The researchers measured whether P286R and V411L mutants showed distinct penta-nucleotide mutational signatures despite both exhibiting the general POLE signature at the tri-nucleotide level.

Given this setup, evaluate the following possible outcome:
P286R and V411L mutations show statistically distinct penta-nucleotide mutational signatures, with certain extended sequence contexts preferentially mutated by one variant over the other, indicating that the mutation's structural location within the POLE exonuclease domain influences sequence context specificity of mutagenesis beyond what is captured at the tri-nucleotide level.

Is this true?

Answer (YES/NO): YES